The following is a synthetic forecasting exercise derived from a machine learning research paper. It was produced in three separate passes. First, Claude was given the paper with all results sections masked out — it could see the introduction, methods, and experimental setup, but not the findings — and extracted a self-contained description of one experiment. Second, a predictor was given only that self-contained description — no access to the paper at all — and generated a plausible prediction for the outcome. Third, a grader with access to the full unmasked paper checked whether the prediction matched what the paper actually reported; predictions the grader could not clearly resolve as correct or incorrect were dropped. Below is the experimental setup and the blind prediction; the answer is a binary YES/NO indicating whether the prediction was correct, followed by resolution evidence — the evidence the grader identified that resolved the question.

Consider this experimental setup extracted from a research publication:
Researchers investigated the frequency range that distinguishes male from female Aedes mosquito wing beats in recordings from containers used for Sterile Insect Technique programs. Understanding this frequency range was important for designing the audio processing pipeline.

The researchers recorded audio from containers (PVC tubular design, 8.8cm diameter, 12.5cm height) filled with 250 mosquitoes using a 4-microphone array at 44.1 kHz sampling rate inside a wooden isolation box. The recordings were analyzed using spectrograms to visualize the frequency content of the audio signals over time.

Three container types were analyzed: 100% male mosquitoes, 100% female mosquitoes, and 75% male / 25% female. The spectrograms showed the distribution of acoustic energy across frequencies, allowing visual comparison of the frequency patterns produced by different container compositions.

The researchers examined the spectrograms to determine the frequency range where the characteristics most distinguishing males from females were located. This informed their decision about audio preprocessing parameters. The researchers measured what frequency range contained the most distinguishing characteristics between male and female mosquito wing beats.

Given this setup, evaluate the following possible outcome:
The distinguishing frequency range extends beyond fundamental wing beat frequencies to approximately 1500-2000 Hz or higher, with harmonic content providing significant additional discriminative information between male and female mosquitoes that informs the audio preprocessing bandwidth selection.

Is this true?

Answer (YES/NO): NO